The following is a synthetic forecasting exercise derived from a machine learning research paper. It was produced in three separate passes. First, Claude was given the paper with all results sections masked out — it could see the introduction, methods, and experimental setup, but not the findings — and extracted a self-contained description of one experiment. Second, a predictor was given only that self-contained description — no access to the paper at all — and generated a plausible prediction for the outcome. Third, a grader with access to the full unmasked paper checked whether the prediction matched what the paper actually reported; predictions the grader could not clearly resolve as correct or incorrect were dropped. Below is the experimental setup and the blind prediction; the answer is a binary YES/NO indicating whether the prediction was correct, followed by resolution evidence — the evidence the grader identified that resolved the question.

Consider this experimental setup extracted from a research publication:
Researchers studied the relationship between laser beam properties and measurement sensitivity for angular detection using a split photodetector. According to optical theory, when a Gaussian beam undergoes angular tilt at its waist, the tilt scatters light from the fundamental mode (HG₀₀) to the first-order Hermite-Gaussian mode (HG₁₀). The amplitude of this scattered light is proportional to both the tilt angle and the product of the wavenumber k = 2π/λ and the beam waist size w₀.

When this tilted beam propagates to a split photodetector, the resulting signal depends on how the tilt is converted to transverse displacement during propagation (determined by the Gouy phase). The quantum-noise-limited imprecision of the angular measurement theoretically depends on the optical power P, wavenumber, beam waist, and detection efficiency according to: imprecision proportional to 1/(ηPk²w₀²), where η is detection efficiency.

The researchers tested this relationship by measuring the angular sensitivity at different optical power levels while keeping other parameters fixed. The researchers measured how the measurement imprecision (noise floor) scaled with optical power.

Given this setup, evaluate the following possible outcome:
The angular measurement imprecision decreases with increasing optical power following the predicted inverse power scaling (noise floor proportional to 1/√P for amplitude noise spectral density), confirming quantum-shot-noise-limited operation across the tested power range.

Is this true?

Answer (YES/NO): YES